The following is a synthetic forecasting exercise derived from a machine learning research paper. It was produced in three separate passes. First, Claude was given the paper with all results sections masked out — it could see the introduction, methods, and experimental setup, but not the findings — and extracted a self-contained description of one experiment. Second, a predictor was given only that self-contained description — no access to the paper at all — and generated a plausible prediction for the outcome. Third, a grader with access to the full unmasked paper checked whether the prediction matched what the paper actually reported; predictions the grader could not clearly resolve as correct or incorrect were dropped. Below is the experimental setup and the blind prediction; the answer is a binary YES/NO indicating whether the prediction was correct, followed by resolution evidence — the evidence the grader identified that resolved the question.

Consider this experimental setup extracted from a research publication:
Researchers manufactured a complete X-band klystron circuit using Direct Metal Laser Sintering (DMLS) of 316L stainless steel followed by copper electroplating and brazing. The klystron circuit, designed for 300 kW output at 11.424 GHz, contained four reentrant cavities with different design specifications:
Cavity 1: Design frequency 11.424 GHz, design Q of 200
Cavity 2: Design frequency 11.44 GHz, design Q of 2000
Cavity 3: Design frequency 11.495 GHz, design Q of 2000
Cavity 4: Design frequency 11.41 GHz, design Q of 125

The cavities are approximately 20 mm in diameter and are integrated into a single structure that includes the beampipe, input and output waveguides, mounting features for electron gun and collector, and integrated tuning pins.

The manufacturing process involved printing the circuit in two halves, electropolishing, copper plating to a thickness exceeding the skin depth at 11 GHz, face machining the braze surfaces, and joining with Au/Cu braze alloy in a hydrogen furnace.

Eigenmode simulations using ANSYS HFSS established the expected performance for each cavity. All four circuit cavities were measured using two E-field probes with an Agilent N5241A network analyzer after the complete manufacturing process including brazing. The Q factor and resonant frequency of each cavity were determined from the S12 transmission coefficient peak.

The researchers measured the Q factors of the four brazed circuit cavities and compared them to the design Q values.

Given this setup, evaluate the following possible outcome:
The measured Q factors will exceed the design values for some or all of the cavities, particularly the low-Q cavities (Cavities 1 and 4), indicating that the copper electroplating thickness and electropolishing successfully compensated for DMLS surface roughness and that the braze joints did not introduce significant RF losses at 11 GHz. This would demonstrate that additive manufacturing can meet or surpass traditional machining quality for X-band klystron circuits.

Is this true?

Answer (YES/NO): NO